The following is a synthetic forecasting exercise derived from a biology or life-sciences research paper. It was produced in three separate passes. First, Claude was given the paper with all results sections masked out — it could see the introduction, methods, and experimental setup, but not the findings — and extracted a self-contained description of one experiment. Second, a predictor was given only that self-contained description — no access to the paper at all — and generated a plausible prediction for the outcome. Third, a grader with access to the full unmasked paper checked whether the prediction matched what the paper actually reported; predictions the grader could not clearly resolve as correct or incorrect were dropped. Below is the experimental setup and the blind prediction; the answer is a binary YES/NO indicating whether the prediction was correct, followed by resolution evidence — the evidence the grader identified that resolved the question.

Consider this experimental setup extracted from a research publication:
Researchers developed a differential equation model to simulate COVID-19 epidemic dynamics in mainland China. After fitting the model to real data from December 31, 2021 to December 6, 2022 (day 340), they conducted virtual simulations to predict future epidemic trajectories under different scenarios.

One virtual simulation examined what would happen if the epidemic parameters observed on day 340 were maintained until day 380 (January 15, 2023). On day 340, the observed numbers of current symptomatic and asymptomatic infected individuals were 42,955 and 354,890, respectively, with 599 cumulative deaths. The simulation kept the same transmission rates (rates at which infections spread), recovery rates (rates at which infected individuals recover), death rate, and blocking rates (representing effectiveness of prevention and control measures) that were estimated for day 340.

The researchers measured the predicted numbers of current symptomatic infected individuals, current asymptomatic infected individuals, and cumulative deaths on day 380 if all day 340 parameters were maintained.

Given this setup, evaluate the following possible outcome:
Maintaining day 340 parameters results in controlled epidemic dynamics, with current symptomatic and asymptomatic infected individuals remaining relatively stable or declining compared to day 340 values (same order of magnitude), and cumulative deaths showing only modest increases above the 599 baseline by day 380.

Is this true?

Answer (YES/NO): YES